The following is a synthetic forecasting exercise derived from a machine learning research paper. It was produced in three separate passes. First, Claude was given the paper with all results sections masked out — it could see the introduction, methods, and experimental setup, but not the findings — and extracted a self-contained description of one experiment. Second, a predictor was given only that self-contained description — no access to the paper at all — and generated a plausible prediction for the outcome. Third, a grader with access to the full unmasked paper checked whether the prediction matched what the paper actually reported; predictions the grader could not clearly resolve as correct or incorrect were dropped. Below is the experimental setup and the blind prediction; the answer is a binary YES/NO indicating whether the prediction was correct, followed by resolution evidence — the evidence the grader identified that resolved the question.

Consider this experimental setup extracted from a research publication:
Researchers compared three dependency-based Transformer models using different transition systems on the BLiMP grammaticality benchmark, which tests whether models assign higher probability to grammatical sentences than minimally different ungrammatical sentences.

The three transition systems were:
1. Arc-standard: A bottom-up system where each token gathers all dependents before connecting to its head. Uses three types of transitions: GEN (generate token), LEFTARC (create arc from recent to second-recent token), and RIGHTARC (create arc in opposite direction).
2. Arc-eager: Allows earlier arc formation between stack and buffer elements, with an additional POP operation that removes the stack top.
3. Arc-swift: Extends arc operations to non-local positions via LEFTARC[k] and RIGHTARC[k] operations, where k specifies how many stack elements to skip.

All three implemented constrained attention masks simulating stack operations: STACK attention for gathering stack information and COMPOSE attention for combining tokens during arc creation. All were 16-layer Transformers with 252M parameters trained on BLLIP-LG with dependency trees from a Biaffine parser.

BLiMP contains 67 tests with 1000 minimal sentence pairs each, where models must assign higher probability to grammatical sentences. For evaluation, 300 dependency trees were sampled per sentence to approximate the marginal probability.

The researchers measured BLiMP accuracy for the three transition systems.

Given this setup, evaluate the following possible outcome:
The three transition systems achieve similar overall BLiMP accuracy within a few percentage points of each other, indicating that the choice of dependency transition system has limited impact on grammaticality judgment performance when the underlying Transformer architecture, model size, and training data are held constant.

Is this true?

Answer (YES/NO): YES